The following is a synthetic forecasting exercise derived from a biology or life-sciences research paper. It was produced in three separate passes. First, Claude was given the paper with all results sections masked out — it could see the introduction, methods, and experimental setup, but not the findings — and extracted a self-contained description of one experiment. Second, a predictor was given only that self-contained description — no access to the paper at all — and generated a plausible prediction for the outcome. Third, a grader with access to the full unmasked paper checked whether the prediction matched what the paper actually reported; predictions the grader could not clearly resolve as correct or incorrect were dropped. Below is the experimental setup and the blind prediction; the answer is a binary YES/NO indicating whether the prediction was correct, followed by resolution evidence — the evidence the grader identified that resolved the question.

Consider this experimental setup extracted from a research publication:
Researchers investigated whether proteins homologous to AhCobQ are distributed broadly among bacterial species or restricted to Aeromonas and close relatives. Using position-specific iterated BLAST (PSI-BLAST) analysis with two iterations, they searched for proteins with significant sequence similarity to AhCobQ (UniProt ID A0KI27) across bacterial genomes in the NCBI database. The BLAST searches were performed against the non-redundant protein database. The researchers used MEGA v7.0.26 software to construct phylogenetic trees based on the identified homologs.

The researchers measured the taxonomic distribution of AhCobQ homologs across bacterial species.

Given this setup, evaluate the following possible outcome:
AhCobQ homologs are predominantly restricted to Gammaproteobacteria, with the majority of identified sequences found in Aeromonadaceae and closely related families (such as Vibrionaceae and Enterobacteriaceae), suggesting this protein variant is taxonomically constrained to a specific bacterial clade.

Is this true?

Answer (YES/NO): NO